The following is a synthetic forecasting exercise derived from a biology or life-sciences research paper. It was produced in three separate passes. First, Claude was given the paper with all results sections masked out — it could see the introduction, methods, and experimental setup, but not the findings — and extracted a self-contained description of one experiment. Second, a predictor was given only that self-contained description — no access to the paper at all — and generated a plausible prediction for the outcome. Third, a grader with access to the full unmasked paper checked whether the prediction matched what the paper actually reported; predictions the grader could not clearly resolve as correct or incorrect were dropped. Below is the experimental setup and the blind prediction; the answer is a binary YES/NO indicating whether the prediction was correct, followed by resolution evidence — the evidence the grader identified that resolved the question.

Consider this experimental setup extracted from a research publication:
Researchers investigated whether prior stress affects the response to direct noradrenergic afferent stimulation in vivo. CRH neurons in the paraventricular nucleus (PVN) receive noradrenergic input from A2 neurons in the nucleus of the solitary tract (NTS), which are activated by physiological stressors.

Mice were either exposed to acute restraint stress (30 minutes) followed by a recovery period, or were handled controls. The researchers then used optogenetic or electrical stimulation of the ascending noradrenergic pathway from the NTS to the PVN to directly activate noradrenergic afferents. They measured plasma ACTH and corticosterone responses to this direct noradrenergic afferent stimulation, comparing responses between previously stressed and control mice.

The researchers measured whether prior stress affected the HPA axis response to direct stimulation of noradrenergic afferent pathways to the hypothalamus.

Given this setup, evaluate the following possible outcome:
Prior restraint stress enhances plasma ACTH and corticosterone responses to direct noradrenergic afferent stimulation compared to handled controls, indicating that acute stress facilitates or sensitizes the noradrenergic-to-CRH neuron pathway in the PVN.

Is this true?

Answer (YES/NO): NO